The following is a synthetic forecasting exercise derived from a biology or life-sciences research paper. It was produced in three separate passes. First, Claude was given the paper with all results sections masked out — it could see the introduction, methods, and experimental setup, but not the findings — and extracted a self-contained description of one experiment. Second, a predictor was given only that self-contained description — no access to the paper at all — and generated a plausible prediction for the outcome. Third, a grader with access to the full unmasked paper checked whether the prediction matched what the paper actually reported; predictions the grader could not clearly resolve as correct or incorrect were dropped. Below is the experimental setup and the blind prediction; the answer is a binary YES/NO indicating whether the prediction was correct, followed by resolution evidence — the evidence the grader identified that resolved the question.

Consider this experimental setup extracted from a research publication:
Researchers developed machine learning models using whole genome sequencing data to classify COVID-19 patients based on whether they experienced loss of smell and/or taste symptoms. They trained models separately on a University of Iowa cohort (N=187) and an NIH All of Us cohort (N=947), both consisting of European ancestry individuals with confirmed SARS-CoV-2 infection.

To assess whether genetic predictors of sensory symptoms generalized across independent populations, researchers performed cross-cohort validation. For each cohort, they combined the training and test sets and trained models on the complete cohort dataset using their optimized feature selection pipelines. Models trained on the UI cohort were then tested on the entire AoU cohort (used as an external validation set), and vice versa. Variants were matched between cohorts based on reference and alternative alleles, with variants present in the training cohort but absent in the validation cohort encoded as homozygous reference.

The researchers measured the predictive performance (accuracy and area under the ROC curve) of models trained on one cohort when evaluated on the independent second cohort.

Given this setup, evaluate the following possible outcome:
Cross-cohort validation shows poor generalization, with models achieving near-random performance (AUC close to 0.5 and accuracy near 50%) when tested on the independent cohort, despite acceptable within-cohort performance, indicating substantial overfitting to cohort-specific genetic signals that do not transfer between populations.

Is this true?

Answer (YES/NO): YES